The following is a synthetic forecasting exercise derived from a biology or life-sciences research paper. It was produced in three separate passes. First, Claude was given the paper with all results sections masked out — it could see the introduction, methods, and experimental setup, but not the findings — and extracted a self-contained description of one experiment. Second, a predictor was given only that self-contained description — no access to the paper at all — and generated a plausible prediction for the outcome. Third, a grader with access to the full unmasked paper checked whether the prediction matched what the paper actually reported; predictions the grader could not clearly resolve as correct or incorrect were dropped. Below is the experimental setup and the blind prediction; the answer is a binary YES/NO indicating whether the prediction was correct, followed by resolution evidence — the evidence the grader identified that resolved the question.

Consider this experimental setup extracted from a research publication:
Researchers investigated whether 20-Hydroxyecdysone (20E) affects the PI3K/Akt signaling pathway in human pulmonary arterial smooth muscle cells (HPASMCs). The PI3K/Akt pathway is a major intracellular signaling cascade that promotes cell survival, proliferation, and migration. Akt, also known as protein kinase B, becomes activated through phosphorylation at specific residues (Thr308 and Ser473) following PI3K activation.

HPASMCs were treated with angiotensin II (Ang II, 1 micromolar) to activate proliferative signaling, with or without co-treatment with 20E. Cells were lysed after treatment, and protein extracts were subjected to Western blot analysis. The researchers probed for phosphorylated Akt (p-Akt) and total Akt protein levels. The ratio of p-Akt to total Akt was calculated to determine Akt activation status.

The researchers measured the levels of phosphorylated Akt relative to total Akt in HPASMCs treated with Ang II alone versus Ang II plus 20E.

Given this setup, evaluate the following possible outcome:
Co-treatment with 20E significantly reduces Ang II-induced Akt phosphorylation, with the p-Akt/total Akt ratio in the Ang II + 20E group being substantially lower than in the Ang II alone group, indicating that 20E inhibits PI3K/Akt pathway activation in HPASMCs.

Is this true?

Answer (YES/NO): YES